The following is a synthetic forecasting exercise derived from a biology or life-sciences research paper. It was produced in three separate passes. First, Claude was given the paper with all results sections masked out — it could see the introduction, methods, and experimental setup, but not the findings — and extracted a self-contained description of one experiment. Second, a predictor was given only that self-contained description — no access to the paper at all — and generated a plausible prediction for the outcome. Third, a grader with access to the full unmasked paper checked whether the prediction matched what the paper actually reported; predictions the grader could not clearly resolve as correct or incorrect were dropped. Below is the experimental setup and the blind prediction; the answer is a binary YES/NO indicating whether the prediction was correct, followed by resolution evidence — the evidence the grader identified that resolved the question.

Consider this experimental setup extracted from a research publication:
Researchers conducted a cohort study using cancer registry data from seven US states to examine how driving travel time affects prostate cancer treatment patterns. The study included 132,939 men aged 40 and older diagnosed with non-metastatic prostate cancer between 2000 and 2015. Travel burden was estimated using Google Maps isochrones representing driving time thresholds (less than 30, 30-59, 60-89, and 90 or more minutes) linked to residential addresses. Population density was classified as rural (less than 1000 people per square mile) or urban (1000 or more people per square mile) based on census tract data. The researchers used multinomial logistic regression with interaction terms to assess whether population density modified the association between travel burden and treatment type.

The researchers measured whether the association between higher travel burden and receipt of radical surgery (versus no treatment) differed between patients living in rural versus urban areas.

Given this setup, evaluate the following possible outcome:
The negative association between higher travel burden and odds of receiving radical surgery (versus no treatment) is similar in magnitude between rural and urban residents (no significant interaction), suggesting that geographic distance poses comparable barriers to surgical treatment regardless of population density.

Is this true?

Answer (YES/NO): NO